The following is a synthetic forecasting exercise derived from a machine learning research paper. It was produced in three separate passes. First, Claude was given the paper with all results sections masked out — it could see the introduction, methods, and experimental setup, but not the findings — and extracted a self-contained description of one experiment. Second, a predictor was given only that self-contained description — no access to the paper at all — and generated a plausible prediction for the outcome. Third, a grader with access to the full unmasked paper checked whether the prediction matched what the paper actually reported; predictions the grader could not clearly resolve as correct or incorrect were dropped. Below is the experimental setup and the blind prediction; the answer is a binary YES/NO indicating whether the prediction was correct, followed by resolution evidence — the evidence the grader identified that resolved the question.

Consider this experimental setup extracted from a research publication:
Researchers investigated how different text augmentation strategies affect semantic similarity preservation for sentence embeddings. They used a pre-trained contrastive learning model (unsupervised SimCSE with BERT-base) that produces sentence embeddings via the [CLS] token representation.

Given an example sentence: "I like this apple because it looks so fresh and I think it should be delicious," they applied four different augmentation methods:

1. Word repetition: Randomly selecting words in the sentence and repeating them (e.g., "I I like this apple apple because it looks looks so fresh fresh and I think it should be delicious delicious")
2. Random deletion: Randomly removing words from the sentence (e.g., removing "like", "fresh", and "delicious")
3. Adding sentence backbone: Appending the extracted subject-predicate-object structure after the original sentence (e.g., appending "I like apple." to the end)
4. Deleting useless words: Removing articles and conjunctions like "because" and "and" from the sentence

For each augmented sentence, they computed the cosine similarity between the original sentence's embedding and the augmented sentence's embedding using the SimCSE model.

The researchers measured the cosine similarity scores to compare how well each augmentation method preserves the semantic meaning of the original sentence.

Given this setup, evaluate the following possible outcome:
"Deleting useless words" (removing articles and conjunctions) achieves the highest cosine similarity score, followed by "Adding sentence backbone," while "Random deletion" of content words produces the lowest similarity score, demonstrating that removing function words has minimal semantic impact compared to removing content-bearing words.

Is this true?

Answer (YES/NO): NO